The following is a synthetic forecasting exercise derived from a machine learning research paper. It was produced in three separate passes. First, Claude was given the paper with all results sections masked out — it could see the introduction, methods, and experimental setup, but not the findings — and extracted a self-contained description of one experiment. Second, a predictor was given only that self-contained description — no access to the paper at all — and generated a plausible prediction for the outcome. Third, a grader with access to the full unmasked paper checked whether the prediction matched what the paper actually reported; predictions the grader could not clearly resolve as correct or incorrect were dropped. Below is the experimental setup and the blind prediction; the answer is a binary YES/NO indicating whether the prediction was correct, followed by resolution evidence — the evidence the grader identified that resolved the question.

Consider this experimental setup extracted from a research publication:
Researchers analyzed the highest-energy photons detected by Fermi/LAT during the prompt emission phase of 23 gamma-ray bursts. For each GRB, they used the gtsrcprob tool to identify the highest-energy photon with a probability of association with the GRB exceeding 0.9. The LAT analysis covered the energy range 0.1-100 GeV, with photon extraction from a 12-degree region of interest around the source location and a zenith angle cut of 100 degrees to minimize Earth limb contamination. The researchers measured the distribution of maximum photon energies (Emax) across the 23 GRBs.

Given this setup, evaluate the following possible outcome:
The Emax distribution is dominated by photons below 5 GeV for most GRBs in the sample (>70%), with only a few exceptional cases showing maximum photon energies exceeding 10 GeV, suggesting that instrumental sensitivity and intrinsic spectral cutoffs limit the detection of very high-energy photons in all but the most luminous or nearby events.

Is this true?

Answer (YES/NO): YES